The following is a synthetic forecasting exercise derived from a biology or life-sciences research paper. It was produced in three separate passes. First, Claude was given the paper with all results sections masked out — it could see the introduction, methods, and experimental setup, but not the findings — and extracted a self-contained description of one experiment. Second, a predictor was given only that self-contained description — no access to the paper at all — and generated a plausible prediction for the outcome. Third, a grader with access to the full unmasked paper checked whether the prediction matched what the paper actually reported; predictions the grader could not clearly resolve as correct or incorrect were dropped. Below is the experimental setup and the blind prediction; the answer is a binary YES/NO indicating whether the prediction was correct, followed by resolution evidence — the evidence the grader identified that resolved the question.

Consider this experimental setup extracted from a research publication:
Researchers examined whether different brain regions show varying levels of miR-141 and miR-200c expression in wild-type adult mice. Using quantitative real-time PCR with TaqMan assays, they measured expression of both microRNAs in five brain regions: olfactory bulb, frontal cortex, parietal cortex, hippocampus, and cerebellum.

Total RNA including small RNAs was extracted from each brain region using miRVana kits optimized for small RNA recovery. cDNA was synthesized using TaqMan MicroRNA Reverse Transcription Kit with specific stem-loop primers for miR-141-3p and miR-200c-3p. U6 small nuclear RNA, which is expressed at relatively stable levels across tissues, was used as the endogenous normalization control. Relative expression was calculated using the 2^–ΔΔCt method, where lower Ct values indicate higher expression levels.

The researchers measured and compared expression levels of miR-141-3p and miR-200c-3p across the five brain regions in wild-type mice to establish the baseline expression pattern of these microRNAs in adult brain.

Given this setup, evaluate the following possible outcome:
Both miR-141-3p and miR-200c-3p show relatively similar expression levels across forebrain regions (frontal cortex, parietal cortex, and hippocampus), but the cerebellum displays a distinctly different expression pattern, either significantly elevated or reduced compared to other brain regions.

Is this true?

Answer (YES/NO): NO